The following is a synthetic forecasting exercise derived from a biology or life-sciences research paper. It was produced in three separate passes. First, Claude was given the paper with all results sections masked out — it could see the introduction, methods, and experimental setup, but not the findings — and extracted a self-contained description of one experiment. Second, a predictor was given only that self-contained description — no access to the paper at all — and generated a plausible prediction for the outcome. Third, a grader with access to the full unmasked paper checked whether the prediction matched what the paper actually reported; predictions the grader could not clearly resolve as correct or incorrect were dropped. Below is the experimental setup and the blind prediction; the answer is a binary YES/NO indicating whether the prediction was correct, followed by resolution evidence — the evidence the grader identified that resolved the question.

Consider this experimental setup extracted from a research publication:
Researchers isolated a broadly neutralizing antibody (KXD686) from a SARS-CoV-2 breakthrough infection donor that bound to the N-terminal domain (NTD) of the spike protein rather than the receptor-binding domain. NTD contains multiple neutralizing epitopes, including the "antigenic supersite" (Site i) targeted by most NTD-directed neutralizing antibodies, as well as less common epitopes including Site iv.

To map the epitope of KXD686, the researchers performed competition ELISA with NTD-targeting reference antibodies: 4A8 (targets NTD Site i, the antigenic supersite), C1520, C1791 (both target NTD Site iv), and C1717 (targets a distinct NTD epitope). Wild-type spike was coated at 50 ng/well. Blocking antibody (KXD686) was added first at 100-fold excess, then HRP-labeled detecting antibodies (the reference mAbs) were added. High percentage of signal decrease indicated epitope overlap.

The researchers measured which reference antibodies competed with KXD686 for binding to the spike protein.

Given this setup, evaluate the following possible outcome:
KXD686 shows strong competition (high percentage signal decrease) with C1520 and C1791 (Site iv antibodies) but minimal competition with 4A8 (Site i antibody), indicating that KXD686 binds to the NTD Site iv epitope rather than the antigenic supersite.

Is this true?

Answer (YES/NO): NO